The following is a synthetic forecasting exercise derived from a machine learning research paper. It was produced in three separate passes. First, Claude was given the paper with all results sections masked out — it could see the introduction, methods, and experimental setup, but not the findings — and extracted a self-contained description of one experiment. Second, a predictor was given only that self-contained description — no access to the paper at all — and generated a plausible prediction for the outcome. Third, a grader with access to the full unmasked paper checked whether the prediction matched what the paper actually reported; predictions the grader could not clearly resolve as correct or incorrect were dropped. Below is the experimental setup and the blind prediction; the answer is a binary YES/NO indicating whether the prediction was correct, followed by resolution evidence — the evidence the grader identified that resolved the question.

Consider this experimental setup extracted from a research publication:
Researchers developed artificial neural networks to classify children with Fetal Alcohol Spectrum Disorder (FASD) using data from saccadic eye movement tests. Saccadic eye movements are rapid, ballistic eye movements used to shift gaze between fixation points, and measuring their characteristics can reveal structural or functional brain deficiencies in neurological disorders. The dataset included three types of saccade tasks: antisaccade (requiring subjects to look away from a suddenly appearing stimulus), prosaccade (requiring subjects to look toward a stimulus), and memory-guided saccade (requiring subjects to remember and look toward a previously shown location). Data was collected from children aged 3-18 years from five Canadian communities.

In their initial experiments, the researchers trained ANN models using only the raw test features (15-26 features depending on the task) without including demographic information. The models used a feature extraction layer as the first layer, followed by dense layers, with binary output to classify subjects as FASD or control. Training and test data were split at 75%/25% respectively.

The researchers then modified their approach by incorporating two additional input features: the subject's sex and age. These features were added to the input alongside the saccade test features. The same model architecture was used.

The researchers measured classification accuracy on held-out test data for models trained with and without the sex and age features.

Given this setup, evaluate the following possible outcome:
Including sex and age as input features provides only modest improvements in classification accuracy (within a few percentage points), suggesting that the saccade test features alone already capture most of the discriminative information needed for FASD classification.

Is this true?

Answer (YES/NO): NO